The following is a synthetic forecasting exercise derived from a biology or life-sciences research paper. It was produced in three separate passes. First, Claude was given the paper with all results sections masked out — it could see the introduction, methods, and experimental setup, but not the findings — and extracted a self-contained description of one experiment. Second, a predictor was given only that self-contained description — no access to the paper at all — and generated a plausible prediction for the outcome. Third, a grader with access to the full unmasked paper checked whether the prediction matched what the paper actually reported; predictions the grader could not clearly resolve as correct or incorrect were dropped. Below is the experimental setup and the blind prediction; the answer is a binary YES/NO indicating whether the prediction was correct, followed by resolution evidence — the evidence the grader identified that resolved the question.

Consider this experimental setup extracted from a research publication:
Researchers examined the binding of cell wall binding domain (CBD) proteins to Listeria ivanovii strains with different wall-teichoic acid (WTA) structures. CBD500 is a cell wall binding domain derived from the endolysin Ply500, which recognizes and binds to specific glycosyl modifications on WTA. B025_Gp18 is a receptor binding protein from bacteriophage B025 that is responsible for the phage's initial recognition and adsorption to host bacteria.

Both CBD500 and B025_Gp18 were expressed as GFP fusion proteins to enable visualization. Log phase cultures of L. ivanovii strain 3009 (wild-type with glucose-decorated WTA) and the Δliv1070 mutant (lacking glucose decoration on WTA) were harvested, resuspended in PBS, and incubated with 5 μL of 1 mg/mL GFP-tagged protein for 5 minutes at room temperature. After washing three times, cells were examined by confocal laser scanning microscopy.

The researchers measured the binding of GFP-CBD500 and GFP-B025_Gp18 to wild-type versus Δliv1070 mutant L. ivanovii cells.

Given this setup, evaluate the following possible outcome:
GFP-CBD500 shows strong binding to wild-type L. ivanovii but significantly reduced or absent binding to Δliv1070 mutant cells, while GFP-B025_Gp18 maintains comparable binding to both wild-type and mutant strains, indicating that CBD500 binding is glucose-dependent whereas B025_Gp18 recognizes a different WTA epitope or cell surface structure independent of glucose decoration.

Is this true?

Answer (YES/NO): NO